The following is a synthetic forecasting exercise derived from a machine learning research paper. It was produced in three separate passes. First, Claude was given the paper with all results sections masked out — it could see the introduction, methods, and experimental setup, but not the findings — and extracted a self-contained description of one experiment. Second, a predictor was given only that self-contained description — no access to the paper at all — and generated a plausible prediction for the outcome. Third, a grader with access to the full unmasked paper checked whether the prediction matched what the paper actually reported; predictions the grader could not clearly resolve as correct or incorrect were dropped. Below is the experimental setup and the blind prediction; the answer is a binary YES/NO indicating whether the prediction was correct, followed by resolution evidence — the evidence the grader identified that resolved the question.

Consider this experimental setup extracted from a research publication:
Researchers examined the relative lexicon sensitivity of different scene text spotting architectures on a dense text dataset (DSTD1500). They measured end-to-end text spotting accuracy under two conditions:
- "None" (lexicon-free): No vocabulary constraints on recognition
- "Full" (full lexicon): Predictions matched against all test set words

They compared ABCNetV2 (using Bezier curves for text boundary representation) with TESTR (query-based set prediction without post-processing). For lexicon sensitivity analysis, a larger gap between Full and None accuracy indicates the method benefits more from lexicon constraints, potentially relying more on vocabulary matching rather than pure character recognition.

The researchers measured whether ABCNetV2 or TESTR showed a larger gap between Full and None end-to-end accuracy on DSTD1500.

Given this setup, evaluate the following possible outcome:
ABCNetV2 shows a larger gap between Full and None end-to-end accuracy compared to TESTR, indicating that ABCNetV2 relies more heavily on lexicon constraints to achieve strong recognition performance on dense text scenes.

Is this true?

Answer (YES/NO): YES